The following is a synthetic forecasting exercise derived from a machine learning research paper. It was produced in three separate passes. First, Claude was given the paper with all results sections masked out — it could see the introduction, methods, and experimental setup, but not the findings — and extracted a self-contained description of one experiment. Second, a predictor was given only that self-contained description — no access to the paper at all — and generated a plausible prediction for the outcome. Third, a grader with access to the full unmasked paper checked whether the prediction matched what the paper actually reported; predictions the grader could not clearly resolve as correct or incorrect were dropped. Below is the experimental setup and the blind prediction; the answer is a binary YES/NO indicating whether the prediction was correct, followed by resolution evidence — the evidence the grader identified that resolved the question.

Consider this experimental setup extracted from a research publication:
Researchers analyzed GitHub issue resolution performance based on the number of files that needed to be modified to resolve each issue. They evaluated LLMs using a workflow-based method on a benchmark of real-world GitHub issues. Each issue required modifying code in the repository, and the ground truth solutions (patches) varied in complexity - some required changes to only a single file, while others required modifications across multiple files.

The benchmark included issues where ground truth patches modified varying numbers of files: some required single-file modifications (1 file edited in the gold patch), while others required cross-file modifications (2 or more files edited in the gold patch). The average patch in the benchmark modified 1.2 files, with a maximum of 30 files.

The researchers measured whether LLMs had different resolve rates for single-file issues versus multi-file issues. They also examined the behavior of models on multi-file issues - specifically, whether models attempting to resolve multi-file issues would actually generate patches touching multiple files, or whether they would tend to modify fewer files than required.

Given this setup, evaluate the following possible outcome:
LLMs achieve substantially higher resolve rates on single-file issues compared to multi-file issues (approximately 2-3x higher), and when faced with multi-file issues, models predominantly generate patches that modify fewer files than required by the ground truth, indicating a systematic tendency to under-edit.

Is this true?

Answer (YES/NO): NO